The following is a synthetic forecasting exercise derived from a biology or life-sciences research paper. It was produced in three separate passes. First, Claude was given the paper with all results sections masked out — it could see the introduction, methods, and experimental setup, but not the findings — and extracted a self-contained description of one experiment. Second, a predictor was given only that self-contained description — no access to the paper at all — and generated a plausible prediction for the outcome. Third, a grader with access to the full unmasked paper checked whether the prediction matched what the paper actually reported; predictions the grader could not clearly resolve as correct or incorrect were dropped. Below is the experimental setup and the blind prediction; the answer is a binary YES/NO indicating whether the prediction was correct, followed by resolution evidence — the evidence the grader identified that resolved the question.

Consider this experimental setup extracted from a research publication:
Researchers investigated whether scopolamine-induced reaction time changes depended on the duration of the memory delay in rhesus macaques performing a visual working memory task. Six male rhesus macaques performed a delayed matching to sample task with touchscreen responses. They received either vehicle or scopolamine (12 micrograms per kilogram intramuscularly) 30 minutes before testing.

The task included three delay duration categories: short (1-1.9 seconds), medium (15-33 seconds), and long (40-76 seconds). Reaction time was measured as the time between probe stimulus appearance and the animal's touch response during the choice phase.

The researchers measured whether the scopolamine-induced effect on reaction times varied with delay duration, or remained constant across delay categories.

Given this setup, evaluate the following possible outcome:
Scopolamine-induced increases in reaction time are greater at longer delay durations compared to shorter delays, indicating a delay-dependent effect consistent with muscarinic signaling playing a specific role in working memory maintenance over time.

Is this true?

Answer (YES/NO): NO